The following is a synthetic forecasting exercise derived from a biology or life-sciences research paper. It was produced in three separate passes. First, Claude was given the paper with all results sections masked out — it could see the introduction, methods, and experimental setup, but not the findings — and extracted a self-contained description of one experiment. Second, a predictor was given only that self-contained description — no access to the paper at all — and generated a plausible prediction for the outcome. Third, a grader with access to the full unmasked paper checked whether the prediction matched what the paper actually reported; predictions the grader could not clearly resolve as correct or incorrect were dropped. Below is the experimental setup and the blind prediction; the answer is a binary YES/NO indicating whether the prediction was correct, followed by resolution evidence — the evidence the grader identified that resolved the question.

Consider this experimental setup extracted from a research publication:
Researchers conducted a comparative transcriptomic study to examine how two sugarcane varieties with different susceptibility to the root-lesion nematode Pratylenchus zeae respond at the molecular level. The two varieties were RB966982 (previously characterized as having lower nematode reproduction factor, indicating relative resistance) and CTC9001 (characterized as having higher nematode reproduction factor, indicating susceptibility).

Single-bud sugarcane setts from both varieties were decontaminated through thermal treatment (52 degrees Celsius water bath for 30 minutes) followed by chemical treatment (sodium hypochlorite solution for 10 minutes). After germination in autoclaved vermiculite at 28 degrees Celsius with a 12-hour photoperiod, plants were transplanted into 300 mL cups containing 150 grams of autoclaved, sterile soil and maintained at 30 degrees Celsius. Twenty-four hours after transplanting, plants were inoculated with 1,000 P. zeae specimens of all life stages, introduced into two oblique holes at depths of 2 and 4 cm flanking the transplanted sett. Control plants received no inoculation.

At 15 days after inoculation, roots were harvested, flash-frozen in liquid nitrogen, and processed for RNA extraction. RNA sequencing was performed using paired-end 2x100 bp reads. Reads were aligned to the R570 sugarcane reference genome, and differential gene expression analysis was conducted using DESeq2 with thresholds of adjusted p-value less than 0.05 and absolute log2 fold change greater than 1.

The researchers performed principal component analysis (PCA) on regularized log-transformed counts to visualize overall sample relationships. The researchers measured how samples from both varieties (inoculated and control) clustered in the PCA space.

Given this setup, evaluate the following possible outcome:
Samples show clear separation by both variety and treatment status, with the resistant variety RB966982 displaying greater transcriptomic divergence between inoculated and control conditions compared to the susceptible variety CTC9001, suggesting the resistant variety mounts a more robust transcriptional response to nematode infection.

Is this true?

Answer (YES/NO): YES